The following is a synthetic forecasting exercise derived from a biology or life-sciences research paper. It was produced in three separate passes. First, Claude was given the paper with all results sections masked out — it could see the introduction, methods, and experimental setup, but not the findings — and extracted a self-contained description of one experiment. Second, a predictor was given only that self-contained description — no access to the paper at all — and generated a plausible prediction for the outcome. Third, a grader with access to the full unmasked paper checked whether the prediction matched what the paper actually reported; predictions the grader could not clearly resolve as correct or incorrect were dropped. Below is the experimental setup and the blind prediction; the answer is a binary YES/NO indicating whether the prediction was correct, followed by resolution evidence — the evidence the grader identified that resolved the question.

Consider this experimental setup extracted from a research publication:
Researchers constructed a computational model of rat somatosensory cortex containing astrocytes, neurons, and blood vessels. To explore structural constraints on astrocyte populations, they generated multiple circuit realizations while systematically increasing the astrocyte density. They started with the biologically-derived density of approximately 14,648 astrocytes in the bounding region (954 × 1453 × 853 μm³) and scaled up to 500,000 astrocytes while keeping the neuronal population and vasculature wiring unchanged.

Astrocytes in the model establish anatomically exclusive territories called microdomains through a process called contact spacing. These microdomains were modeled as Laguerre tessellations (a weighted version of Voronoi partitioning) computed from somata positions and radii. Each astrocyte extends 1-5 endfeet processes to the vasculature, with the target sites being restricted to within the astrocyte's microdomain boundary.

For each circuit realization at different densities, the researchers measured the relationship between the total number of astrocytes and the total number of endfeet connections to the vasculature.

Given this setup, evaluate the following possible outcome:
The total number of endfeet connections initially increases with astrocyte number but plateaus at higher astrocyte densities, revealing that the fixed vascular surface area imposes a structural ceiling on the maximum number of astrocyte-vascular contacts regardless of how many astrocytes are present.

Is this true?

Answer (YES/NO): NO